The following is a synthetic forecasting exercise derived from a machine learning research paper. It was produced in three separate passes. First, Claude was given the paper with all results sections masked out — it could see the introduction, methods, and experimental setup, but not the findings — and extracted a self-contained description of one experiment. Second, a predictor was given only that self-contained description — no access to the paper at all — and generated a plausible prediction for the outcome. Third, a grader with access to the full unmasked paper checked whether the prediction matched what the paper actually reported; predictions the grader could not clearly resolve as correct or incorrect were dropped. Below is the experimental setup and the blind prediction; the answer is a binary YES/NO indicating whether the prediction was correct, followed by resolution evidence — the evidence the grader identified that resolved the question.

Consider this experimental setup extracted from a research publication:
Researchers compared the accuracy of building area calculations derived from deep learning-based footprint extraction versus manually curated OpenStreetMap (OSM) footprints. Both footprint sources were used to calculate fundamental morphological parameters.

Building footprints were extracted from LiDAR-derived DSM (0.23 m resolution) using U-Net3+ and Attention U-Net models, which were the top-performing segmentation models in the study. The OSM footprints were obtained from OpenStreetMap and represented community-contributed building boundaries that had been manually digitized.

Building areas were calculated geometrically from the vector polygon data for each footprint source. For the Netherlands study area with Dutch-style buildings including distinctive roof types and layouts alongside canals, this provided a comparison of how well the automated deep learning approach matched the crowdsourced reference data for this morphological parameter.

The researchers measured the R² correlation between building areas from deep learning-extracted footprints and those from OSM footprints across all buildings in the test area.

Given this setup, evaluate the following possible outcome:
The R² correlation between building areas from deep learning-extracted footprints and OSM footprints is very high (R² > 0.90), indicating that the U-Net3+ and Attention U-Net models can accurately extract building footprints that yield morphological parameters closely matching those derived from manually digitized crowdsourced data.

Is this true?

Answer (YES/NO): YES